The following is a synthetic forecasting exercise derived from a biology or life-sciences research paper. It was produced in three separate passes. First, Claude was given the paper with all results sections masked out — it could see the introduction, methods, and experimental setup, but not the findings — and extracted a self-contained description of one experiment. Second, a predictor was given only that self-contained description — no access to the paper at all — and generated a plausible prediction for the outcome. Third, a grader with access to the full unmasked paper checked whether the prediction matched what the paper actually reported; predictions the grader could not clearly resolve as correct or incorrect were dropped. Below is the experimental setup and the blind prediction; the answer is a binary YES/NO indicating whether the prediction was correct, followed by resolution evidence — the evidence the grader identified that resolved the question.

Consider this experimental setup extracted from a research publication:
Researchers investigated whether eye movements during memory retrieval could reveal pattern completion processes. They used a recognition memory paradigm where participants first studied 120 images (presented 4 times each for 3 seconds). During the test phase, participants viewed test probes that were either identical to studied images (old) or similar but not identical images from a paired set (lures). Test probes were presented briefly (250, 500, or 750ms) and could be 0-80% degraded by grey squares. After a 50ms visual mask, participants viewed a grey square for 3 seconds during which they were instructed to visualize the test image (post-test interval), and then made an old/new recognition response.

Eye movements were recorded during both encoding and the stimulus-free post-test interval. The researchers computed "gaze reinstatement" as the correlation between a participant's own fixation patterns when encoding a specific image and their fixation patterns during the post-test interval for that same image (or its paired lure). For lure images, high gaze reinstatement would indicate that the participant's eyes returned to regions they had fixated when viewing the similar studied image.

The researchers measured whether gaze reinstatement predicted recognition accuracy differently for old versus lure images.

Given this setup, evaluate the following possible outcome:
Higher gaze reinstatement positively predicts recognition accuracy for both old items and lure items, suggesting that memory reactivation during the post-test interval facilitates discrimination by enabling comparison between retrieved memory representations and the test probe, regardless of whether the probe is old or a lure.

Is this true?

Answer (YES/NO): NO